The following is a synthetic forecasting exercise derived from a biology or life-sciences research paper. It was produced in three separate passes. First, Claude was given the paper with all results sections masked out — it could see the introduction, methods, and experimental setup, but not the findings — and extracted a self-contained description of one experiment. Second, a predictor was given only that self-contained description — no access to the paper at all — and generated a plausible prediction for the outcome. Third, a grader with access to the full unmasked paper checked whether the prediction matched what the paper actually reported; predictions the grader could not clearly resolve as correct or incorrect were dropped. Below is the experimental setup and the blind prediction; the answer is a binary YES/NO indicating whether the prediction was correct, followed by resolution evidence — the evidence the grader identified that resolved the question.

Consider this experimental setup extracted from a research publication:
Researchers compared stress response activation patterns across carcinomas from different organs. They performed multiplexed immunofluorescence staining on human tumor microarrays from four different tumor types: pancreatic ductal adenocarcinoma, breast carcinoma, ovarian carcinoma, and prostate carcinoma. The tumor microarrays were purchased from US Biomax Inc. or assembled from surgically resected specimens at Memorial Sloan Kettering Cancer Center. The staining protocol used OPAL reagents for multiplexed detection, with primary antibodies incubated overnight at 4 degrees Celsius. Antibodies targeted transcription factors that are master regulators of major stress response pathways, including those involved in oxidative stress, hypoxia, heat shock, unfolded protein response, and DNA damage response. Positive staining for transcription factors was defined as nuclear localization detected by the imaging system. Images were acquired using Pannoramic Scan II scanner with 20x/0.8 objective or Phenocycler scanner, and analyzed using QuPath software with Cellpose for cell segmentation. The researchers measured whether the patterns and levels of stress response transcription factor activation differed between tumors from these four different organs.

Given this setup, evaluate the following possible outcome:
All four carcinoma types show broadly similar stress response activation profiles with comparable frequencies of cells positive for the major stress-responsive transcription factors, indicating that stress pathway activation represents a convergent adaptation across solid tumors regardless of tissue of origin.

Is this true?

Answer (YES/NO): NO